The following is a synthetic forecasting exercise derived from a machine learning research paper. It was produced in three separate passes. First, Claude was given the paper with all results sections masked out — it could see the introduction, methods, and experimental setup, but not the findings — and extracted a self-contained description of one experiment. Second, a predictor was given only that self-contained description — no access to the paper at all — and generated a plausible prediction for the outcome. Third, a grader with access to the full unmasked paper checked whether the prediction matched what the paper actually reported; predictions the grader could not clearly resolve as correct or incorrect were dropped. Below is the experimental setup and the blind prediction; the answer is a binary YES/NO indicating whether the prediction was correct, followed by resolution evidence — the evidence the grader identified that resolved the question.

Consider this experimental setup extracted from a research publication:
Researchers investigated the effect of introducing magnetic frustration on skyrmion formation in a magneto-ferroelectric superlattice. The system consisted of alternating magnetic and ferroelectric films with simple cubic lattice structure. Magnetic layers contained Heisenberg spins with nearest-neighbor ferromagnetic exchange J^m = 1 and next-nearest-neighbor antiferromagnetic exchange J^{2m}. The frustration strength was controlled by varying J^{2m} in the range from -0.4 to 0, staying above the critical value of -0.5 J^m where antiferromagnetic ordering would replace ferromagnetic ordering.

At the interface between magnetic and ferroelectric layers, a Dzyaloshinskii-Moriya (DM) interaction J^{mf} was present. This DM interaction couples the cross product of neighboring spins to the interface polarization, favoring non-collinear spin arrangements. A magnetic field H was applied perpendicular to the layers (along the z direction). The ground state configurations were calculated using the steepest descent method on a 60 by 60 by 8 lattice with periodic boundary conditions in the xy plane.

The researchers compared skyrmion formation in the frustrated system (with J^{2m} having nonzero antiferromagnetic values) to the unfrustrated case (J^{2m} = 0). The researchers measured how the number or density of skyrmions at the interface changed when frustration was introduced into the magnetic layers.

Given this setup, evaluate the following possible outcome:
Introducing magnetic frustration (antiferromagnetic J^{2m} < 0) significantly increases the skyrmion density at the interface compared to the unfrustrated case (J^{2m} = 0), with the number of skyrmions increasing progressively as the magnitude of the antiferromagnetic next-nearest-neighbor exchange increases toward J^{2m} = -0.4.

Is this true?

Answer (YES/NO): YES